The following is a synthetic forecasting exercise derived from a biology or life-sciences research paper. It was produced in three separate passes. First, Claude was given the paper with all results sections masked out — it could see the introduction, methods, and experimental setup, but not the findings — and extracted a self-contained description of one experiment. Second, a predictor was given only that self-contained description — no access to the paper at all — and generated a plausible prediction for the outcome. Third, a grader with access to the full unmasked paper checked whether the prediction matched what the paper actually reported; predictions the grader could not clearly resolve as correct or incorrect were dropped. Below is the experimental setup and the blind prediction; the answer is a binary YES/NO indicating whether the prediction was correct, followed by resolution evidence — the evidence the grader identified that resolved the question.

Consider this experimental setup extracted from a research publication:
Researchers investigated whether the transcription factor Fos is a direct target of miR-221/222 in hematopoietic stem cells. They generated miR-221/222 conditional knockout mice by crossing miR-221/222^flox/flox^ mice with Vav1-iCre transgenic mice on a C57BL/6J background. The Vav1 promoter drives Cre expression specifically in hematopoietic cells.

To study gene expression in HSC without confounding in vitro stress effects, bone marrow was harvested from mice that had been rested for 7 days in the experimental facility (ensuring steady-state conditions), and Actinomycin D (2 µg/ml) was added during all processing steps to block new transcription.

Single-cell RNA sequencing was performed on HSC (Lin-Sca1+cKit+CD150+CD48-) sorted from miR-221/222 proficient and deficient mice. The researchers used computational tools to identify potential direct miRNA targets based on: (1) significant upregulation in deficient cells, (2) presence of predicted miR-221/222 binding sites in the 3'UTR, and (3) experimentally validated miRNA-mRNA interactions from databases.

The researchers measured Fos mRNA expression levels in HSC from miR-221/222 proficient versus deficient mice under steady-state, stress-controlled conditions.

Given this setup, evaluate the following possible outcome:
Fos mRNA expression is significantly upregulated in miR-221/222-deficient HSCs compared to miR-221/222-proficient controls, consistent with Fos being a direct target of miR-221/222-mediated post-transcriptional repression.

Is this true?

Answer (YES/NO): YES